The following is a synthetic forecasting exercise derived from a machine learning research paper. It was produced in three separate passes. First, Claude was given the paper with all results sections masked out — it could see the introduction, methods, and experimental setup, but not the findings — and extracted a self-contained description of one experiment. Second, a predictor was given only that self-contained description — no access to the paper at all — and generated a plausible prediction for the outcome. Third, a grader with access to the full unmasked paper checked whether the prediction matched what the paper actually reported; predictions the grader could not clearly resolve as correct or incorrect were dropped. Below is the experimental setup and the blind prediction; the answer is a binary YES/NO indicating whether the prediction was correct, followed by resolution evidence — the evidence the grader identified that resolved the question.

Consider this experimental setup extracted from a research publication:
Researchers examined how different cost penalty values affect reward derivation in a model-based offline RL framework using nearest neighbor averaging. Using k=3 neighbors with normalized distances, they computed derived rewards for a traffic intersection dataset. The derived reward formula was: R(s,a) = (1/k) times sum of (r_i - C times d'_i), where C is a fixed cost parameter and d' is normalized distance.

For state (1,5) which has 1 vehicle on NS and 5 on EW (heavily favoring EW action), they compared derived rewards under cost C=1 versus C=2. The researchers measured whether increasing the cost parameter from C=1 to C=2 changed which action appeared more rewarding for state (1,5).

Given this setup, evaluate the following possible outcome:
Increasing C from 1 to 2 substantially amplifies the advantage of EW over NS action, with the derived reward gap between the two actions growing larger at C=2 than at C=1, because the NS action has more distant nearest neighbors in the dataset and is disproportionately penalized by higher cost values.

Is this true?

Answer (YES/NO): NO